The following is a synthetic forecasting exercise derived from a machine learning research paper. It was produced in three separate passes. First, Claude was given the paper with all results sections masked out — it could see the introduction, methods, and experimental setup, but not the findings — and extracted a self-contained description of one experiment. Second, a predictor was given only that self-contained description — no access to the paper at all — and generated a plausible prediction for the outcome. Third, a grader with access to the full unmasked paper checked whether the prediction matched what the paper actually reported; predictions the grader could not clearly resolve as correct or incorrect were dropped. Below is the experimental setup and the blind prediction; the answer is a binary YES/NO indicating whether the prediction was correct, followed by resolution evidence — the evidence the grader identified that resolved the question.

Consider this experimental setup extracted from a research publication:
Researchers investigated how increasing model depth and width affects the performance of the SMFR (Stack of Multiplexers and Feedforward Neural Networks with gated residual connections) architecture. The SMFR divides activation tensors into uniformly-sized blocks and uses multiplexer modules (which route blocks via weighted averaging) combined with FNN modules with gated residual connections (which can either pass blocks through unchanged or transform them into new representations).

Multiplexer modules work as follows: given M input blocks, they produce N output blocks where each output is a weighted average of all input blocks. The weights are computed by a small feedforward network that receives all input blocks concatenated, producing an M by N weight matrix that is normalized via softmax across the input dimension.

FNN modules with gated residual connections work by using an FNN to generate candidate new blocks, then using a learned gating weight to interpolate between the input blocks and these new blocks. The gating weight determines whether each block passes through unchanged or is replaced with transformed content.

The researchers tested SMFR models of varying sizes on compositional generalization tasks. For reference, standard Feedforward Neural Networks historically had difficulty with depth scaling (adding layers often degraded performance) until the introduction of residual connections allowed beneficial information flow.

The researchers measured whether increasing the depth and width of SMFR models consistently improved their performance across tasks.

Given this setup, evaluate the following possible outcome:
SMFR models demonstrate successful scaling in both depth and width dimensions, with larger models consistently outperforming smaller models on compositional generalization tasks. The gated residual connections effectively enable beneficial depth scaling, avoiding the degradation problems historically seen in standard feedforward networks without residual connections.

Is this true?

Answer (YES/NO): NO